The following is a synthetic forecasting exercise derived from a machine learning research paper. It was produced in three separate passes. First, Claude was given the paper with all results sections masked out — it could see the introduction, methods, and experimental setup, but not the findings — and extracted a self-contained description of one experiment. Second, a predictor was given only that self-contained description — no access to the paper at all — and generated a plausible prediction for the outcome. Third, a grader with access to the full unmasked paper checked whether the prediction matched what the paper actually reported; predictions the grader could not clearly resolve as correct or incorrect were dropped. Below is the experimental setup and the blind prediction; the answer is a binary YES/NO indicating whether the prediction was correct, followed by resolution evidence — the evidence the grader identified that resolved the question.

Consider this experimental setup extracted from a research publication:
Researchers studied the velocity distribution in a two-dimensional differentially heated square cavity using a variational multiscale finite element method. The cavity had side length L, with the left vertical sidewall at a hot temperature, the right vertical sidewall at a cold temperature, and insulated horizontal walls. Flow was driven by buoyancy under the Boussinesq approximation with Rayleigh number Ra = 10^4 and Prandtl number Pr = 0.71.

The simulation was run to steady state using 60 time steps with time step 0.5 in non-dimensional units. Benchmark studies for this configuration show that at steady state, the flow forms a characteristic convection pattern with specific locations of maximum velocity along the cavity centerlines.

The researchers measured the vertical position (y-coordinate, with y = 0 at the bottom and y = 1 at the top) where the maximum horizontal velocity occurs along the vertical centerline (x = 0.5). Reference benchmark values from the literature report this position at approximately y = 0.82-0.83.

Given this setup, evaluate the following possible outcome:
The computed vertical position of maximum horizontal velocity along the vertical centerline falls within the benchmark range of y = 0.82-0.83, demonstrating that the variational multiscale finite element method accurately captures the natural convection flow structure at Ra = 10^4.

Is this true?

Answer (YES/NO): YES